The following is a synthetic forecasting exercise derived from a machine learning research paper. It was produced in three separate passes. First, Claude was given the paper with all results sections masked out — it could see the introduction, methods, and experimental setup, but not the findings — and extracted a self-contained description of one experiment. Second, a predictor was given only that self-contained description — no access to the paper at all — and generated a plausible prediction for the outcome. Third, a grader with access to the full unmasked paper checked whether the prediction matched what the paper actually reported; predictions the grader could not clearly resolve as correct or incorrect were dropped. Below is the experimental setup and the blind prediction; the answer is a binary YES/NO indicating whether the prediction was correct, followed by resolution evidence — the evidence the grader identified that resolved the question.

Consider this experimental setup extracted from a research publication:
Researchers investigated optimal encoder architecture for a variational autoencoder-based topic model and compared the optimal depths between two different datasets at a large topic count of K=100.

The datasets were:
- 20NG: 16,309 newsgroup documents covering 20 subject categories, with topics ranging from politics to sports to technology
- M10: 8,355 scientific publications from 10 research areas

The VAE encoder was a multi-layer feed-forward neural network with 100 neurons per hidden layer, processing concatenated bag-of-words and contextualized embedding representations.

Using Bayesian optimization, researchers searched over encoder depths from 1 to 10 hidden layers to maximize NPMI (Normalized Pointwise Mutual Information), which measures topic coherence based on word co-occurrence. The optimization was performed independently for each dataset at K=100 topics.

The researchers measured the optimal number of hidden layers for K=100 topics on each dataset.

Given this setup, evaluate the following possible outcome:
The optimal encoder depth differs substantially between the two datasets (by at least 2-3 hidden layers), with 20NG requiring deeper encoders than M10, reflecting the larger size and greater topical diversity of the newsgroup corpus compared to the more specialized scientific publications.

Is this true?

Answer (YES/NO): YES